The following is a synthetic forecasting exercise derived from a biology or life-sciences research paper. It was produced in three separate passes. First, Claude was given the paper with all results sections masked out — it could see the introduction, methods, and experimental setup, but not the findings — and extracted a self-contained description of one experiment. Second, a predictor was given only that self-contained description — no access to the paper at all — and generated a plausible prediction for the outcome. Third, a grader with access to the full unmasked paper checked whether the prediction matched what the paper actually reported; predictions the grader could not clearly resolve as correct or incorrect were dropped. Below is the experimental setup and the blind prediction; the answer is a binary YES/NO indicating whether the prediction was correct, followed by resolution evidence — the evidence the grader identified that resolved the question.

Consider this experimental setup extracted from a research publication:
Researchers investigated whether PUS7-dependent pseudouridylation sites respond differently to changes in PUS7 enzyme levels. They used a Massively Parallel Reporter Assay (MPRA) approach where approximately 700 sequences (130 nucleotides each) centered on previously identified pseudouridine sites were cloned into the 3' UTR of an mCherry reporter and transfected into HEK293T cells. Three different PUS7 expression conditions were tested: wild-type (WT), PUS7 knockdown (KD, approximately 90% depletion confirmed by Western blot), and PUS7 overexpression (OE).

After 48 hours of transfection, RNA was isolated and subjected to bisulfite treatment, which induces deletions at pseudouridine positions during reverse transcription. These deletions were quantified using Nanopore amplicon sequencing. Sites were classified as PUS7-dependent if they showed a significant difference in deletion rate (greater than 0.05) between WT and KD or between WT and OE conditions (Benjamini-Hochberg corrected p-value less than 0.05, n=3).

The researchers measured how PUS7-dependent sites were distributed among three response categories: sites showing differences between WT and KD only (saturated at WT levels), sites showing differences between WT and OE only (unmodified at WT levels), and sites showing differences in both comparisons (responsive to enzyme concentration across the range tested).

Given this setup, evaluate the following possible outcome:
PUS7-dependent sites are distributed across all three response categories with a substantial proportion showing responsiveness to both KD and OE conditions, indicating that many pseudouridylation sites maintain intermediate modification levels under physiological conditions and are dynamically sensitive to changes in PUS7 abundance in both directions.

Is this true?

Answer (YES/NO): YES